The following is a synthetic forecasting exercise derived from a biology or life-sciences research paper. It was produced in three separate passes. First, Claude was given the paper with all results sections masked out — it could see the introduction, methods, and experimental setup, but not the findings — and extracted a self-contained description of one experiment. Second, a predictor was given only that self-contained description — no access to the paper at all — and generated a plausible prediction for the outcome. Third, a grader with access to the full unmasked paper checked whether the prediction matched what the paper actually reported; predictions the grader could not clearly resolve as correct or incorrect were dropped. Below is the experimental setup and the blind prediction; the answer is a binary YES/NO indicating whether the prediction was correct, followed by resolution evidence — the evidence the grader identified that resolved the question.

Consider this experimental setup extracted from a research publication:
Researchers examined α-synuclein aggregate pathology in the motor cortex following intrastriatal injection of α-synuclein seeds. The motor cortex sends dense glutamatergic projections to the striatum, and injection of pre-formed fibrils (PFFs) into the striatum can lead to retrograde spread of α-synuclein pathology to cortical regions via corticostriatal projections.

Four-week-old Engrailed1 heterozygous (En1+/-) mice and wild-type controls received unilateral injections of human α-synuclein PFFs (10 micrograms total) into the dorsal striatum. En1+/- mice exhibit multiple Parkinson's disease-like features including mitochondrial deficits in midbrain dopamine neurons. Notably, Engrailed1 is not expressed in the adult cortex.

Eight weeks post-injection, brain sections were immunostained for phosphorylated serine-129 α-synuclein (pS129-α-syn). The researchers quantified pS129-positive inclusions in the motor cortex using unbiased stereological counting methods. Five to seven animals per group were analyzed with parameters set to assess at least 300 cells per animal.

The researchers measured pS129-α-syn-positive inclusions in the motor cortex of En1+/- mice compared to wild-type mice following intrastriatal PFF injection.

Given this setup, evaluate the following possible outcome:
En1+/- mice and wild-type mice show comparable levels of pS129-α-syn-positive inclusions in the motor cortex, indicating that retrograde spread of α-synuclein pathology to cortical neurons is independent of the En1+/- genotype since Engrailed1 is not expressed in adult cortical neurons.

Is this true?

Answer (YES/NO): YES